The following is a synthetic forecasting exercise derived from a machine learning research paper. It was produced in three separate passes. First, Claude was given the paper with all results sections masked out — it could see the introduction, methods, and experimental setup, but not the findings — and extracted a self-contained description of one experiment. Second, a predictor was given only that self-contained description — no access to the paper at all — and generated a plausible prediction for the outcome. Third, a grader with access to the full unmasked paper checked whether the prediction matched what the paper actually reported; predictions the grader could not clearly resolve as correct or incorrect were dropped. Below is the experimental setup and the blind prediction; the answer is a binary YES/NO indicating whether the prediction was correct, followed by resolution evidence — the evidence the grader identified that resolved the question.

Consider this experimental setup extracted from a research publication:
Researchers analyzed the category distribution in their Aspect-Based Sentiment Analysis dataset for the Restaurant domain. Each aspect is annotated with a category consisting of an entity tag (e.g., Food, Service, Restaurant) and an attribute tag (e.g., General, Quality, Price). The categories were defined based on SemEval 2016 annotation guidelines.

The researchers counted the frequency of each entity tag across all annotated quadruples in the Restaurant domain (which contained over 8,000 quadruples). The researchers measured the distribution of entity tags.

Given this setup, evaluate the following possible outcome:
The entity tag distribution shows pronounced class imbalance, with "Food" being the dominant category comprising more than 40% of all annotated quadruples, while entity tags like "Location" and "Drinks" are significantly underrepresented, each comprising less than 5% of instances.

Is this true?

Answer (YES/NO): YES